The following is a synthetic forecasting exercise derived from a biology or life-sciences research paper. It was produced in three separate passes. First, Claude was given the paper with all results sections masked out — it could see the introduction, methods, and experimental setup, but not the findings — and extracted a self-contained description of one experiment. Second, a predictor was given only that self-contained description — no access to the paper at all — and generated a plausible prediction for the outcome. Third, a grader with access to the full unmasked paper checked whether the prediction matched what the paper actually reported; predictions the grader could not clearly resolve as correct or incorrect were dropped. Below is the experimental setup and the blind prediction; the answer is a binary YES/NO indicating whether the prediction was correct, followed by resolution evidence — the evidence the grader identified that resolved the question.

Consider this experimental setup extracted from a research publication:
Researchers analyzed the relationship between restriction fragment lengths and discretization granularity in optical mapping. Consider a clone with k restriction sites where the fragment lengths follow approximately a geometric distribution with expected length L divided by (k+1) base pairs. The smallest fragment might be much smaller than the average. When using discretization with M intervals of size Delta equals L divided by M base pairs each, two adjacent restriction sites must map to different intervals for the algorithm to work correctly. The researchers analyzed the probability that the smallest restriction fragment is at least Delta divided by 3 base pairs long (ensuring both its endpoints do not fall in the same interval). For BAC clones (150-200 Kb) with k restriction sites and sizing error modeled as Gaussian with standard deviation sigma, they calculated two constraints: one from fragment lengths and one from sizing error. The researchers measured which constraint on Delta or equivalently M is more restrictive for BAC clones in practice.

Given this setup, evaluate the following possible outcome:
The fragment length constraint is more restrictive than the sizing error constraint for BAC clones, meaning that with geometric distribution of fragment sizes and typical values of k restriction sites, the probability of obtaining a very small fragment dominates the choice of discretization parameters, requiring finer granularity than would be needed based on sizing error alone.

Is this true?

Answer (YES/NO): NO